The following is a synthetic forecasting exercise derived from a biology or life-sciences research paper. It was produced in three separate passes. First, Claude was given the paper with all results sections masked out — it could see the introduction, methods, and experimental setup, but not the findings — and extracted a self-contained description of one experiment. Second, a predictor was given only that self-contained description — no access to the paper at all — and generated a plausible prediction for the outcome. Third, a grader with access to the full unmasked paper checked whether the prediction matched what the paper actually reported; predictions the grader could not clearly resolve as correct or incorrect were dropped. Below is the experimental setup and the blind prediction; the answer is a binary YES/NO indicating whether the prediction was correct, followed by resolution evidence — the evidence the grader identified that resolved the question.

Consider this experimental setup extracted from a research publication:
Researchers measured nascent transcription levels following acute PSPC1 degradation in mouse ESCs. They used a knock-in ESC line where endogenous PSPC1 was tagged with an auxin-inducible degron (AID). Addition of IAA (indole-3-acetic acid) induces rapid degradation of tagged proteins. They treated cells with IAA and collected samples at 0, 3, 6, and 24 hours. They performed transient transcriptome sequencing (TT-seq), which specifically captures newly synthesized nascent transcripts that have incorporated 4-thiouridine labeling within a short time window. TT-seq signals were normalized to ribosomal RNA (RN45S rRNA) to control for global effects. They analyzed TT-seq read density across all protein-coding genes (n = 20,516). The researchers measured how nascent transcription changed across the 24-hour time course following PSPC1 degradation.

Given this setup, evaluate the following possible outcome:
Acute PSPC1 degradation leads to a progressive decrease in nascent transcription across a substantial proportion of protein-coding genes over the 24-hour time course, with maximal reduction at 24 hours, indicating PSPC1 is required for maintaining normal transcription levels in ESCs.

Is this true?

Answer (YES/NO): NO